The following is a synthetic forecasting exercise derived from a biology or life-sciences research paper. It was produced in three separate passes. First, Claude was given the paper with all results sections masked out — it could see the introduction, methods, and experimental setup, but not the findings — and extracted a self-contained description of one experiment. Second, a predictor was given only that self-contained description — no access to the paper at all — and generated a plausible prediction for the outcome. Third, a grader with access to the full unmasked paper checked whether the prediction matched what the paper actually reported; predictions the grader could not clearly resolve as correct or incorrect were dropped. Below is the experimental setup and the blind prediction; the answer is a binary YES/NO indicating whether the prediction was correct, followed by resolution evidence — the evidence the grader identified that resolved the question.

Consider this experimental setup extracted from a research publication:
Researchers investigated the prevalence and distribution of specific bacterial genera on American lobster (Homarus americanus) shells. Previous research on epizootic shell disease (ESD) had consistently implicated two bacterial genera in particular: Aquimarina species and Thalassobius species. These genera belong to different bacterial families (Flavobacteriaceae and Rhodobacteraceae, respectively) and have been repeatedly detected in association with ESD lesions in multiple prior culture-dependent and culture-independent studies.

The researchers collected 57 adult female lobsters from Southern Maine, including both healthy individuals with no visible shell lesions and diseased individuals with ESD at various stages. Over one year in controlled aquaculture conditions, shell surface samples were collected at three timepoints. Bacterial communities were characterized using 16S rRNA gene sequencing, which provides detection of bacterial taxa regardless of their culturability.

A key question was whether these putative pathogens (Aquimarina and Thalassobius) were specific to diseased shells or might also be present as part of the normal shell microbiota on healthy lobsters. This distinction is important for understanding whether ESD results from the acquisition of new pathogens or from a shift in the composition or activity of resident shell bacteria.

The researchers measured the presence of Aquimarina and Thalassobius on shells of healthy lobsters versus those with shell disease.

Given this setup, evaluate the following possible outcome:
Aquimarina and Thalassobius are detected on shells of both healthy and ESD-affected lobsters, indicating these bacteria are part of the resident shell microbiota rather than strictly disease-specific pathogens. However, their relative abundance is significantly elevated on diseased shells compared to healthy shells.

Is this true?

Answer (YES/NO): NO